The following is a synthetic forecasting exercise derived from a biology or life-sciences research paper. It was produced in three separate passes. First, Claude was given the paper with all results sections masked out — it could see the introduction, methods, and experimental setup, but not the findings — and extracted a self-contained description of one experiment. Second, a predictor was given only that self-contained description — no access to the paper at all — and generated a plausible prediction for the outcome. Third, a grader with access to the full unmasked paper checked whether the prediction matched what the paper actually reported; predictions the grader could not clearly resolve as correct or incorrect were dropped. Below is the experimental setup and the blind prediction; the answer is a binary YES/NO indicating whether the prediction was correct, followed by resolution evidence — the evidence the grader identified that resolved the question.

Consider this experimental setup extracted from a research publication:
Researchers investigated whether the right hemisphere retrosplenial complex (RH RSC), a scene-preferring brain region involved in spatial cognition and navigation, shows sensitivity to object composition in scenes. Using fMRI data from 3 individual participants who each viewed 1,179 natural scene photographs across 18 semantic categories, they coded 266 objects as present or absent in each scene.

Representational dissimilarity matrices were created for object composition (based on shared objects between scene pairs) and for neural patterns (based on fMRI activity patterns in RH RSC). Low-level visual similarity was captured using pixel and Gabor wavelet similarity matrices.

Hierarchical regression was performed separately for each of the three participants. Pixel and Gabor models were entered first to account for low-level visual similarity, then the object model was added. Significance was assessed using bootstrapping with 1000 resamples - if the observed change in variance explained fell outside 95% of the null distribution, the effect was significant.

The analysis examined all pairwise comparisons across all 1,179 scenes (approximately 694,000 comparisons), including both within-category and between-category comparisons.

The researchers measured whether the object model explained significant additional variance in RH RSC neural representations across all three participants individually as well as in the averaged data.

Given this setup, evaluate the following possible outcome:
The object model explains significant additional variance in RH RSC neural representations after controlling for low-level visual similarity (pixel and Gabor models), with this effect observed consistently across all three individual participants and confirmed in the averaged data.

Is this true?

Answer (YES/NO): YES